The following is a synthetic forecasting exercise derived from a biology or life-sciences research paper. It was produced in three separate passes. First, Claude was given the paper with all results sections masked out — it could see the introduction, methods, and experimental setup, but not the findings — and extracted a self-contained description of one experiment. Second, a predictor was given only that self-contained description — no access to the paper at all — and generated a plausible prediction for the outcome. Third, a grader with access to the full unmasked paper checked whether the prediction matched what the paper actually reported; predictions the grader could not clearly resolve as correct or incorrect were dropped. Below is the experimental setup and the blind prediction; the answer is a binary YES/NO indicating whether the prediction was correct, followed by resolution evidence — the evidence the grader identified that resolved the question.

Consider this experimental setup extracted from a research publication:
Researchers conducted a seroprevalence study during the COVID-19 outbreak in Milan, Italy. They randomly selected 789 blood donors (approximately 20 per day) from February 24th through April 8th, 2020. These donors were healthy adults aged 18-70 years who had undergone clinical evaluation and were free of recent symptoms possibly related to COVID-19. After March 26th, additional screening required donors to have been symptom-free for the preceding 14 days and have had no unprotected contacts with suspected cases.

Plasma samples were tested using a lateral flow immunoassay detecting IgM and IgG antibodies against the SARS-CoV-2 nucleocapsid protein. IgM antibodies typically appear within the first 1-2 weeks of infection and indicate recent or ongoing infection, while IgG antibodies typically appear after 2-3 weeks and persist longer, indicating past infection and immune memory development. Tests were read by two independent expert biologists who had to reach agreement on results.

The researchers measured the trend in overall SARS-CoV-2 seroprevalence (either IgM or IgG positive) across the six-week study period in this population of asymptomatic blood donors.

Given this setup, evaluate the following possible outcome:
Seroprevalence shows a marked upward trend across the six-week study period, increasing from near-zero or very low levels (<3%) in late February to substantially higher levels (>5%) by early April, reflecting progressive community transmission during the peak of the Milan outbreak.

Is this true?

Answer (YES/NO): YES